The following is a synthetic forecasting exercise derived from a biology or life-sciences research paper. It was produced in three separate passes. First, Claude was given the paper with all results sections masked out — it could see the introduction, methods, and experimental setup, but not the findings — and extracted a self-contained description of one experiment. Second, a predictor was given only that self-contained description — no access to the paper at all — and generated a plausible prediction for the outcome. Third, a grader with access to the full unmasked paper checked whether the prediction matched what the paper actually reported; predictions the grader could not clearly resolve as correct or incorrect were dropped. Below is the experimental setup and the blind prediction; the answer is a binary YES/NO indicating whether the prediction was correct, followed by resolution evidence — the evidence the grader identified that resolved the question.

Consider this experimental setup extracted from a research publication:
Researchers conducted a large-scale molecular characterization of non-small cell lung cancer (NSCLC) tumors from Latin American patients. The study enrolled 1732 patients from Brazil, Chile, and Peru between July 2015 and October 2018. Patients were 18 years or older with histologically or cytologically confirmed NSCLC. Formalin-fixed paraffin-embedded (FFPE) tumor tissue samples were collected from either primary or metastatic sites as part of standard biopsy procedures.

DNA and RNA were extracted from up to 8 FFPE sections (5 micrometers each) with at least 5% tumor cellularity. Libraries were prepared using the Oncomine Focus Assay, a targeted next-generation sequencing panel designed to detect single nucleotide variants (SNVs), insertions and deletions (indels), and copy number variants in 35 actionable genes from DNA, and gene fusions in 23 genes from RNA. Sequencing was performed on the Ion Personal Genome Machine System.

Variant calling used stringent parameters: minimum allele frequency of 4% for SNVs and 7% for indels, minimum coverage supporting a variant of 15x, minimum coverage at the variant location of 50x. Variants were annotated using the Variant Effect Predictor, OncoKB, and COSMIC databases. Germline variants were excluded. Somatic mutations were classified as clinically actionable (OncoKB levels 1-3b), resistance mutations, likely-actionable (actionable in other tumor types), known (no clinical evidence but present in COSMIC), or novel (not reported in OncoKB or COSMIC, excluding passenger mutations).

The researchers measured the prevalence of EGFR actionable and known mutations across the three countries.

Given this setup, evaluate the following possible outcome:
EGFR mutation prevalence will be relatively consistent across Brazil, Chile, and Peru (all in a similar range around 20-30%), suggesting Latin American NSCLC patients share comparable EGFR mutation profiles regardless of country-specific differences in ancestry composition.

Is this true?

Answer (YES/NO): NO